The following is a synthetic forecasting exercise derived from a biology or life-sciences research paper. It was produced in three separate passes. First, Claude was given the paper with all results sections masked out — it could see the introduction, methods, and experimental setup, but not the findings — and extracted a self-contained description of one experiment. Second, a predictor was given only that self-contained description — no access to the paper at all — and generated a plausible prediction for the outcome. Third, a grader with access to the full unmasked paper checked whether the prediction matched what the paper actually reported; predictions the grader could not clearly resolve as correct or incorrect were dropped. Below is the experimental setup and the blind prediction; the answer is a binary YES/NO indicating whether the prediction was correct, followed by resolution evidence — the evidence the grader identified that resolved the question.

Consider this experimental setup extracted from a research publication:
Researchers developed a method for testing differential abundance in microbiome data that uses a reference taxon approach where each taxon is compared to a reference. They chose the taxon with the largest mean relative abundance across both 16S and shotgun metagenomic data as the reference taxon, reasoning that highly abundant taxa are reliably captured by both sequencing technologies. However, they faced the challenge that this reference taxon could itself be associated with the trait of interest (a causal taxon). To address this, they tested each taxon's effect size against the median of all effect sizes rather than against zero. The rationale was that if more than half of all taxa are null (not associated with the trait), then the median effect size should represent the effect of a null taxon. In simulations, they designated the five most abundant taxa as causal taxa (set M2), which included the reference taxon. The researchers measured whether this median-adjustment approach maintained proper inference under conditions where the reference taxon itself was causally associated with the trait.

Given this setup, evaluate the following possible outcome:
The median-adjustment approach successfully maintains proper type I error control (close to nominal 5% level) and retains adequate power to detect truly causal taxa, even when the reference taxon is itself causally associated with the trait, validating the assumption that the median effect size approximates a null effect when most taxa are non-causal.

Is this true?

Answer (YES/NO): YES